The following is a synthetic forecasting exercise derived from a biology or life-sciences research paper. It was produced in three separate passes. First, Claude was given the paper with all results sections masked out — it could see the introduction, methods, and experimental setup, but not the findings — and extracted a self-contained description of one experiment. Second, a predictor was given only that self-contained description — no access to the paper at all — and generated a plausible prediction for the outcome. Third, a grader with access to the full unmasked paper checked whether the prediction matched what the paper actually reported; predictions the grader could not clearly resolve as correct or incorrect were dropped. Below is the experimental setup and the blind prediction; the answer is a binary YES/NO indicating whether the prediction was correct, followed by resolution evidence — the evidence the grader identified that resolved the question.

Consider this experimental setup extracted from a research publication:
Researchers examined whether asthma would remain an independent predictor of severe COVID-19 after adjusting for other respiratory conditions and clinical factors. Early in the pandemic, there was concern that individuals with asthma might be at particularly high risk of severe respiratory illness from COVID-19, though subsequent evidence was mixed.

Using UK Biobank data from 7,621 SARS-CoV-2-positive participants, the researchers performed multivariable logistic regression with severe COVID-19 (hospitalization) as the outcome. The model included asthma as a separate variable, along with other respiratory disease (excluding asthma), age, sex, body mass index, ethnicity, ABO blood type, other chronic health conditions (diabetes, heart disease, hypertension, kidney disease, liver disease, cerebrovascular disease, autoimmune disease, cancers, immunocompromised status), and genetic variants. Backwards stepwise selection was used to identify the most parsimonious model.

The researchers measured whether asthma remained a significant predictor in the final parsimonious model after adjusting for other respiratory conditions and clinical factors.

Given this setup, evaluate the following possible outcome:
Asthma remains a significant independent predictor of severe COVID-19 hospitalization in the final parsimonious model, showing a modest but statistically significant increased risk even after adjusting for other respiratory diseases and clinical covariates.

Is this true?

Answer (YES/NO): NO